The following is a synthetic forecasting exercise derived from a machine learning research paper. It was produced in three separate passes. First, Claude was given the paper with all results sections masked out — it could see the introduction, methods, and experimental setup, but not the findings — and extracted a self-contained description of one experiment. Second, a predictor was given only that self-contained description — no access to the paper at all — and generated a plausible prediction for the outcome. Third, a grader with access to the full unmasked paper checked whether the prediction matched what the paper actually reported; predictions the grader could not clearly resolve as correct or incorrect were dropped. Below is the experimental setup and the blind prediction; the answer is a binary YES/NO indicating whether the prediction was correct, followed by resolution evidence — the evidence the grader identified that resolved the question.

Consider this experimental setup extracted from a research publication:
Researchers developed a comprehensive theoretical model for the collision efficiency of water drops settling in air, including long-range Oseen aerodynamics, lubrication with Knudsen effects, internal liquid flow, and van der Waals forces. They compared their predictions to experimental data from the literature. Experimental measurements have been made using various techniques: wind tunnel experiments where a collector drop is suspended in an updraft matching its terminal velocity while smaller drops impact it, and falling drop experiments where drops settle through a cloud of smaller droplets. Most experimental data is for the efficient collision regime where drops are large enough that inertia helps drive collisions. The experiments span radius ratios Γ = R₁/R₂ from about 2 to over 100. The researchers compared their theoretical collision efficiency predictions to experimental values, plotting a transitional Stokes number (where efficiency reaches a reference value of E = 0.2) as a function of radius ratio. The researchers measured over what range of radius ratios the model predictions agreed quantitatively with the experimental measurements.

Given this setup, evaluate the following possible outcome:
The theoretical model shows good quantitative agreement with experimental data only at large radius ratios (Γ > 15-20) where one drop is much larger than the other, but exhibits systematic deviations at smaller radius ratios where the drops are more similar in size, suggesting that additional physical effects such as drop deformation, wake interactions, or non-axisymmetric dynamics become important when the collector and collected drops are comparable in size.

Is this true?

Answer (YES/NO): NO